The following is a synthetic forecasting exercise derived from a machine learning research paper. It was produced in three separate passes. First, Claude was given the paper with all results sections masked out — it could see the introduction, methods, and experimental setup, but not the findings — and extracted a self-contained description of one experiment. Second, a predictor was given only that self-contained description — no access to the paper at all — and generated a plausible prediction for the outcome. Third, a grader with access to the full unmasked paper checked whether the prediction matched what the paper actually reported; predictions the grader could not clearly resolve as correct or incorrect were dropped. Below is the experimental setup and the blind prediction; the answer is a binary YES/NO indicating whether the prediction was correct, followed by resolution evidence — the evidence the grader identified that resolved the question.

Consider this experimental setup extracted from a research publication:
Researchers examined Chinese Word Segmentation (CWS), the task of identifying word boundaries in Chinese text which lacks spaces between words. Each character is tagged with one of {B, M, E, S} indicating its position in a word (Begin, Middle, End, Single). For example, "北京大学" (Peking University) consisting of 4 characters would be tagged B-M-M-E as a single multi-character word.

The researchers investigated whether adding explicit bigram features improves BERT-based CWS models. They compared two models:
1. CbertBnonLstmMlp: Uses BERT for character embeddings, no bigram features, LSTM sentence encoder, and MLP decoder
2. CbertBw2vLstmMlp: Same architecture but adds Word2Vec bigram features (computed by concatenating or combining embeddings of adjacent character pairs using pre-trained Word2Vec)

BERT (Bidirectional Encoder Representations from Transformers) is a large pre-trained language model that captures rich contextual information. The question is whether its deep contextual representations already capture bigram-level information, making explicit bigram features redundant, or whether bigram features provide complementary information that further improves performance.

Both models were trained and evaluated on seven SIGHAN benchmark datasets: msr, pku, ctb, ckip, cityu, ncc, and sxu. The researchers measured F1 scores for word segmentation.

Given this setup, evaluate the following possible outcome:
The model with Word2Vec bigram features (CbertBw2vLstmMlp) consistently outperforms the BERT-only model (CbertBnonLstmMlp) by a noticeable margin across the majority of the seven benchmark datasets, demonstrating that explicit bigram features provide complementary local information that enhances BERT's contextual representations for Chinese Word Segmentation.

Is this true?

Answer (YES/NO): NO